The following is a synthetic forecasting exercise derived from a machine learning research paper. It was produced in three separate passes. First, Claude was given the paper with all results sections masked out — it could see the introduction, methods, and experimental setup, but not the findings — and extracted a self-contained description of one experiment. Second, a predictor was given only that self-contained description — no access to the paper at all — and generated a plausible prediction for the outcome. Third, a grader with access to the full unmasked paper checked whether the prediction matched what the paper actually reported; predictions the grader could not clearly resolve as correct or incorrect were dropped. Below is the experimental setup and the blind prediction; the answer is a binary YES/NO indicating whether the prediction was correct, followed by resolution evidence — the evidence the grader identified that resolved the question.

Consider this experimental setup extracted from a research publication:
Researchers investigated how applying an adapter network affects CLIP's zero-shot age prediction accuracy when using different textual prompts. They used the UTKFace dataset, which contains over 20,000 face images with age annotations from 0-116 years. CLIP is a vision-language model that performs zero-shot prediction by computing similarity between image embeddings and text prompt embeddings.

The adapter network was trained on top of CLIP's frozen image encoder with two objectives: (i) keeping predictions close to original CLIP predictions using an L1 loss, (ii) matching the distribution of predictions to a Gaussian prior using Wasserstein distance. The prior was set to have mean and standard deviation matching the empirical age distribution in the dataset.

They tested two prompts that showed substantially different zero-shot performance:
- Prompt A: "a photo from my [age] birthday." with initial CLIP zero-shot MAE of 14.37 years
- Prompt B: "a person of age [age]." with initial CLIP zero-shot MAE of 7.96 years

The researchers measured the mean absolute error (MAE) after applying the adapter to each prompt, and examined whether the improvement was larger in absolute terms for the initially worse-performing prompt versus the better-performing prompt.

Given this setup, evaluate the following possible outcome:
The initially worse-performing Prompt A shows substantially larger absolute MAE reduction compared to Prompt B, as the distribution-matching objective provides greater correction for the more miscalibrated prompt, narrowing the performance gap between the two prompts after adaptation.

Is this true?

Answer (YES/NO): YES